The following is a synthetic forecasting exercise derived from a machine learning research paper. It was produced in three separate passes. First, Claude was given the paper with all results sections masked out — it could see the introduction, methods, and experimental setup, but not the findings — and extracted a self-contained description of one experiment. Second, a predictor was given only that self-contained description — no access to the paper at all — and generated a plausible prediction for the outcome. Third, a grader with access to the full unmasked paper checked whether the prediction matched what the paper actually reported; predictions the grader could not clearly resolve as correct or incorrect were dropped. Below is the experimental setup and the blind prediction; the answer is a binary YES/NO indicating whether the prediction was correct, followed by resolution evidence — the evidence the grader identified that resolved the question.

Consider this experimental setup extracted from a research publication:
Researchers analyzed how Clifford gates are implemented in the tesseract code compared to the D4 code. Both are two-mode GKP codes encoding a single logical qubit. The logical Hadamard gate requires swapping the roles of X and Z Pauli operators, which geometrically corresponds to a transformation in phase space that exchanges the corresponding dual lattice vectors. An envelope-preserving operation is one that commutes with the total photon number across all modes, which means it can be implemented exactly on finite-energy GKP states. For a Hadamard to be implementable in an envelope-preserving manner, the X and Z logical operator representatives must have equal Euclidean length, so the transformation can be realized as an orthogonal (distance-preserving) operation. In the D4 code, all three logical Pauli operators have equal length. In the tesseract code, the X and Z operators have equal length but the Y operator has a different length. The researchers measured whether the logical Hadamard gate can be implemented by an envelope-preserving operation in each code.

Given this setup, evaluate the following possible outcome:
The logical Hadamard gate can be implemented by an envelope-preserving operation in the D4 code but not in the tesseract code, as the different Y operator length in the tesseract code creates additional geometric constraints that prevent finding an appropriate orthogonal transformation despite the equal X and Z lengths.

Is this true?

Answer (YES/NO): NO